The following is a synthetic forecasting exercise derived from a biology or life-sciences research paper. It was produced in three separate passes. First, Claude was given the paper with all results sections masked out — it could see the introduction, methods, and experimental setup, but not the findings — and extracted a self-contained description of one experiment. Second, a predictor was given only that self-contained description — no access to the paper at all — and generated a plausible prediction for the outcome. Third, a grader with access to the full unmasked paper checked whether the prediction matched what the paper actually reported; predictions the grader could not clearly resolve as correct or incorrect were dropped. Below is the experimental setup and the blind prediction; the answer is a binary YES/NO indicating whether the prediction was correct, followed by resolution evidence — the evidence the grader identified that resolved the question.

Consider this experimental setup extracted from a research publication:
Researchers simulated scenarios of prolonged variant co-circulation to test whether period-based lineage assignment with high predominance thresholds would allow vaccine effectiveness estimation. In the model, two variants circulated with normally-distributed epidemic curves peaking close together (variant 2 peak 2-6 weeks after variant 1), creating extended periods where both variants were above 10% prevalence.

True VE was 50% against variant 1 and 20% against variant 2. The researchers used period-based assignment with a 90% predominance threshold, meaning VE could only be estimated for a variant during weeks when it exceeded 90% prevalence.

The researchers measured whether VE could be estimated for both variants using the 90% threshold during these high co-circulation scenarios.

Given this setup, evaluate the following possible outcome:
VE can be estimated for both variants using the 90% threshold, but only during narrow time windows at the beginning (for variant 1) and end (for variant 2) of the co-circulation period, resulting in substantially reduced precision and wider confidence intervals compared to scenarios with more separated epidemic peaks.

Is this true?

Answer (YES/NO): NO